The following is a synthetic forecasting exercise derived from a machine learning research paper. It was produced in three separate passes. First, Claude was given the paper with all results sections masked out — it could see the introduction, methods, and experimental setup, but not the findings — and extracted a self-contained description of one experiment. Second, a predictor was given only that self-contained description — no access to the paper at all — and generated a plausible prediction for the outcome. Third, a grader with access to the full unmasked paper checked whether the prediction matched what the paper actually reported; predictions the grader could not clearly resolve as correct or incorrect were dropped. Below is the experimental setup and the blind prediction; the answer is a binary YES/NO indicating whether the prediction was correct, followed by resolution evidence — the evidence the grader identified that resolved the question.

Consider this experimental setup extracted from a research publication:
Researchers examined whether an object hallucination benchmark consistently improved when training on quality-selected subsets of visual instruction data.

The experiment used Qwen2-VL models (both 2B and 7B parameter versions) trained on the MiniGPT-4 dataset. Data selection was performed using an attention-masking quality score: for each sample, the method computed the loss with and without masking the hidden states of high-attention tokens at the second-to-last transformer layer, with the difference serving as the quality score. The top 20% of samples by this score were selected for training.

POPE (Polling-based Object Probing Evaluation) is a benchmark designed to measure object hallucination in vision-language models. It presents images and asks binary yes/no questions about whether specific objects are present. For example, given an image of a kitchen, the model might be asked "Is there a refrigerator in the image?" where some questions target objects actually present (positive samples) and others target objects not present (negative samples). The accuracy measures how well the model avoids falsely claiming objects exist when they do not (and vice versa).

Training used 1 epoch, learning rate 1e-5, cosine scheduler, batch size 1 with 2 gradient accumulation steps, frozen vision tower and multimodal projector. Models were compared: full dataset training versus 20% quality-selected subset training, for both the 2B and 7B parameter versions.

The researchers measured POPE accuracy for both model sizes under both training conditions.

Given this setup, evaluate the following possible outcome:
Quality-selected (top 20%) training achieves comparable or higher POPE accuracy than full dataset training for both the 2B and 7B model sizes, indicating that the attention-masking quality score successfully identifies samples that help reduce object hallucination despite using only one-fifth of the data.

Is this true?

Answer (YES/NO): NO